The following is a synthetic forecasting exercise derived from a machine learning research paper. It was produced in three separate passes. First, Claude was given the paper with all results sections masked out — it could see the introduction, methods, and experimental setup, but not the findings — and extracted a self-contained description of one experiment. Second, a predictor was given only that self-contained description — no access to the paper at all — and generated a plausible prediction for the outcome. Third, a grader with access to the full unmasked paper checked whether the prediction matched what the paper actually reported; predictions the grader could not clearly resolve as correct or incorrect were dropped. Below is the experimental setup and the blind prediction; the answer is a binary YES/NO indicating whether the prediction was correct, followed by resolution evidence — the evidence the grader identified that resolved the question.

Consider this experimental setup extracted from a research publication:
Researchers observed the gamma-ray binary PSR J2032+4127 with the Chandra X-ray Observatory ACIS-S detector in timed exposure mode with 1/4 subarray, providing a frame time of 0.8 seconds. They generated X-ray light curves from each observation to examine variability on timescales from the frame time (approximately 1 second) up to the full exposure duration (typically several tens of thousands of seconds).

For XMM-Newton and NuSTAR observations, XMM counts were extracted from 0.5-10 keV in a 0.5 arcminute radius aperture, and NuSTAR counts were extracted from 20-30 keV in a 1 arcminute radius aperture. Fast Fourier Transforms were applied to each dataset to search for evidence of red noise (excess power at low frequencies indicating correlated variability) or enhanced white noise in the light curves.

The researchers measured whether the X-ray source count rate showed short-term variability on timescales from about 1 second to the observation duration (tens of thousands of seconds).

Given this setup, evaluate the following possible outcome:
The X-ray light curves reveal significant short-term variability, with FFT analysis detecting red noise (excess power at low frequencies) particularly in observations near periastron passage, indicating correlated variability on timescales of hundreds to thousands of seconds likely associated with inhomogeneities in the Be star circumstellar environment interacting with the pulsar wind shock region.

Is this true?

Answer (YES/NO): NO